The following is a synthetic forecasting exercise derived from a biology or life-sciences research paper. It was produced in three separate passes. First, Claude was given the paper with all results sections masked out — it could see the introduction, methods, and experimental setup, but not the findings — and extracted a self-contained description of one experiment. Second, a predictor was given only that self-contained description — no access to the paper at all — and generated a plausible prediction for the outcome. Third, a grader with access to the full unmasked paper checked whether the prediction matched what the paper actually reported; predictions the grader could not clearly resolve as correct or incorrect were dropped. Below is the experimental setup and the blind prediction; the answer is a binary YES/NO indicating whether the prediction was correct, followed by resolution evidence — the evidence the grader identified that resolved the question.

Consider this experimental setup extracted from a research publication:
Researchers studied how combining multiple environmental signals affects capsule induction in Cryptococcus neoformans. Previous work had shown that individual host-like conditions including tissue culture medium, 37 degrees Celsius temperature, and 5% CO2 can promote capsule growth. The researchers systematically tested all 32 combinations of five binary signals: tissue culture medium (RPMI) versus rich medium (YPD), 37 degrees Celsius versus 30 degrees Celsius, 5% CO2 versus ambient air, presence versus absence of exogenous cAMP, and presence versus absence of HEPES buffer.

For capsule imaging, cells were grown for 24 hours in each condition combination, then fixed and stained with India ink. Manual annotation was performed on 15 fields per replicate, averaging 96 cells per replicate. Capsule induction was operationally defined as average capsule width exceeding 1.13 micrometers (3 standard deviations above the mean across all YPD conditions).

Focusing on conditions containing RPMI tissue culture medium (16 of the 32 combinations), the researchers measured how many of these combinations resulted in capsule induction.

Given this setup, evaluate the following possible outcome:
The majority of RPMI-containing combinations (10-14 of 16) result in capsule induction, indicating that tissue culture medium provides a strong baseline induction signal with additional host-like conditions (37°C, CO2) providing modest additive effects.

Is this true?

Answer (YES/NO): NO